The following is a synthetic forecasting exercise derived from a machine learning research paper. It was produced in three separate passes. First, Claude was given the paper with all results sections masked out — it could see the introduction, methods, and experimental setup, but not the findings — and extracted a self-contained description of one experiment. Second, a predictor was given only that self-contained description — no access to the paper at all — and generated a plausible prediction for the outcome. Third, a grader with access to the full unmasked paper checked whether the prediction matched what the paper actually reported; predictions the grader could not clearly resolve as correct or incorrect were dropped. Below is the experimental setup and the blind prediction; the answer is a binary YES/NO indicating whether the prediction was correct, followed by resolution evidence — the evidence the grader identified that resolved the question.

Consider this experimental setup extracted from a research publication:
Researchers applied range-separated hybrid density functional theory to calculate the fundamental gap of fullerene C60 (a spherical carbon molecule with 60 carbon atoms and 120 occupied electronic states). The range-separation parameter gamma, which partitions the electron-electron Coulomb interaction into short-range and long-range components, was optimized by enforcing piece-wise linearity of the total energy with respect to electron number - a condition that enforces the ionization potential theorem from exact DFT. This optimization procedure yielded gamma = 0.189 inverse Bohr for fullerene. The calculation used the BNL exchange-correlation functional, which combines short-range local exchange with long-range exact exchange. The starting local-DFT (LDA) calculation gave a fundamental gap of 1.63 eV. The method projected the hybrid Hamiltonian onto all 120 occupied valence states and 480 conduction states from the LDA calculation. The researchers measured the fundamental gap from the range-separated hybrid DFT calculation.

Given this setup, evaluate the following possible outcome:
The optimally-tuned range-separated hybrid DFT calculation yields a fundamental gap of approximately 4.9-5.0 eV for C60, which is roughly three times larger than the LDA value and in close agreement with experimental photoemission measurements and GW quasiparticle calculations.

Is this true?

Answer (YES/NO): NO